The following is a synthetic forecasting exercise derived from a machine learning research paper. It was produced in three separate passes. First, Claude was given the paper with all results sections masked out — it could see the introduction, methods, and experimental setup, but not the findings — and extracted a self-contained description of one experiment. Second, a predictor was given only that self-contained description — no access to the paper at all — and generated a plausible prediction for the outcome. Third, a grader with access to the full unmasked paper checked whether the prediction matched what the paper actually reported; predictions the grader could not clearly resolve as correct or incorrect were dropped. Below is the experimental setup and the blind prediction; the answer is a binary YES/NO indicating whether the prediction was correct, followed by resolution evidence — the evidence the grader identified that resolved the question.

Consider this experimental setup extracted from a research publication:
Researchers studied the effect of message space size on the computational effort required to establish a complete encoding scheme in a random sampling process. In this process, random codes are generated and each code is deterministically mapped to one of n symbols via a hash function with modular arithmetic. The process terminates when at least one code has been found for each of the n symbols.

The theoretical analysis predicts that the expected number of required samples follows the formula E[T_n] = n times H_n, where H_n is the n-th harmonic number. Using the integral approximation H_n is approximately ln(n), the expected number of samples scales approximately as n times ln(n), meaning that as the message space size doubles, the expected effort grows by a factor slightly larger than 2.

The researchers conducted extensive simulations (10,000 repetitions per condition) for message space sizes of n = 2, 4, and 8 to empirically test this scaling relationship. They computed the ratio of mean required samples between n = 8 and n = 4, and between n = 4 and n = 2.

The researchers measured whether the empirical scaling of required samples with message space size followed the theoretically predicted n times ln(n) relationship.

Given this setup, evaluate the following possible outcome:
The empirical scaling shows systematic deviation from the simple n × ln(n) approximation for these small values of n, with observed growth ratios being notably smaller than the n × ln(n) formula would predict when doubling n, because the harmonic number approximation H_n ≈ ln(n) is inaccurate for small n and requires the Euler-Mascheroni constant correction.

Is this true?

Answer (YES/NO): YES